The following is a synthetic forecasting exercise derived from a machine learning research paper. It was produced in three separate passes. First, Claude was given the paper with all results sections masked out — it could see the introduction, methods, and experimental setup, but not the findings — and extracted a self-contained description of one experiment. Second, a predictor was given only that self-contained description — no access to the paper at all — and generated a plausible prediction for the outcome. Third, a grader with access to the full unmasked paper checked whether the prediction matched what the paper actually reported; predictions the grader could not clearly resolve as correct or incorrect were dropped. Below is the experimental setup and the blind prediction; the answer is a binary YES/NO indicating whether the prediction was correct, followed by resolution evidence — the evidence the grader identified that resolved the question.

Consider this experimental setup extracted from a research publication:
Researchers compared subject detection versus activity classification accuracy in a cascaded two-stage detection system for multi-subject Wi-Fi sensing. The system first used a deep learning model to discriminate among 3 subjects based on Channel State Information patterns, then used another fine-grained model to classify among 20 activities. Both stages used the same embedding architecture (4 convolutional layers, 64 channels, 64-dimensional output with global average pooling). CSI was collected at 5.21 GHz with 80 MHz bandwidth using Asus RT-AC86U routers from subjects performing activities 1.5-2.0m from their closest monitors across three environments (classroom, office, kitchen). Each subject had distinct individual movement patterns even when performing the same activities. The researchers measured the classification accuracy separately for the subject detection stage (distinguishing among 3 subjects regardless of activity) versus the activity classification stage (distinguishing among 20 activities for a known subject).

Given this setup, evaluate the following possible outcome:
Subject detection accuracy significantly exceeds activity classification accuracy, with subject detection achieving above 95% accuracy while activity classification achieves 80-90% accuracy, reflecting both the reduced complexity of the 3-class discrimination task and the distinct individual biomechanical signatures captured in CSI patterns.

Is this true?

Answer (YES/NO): NO